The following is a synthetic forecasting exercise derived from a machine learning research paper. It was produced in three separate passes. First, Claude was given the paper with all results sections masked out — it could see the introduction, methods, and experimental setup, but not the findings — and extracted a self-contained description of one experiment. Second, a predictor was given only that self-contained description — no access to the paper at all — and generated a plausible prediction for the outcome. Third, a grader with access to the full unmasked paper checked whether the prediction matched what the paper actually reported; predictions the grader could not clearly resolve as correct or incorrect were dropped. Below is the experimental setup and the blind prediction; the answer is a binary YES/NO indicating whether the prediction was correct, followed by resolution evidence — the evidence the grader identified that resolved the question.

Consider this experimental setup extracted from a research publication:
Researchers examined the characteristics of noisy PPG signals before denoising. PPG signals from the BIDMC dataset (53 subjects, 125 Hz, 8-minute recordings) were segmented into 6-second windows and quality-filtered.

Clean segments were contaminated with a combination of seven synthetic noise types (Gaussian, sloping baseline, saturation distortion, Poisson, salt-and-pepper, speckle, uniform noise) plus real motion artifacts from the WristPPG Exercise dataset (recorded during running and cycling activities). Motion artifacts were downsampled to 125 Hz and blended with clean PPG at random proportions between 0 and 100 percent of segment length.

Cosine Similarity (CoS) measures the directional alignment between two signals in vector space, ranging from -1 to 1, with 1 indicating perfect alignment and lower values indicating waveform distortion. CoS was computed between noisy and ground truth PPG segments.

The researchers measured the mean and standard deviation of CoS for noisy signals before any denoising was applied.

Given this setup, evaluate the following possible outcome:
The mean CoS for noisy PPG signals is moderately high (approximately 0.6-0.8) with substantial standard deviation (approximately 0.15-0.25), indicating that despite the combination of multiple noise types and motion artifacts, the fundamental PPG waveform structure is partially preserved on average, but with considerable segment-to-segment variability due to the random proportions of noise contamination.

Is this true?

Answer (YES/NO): NO